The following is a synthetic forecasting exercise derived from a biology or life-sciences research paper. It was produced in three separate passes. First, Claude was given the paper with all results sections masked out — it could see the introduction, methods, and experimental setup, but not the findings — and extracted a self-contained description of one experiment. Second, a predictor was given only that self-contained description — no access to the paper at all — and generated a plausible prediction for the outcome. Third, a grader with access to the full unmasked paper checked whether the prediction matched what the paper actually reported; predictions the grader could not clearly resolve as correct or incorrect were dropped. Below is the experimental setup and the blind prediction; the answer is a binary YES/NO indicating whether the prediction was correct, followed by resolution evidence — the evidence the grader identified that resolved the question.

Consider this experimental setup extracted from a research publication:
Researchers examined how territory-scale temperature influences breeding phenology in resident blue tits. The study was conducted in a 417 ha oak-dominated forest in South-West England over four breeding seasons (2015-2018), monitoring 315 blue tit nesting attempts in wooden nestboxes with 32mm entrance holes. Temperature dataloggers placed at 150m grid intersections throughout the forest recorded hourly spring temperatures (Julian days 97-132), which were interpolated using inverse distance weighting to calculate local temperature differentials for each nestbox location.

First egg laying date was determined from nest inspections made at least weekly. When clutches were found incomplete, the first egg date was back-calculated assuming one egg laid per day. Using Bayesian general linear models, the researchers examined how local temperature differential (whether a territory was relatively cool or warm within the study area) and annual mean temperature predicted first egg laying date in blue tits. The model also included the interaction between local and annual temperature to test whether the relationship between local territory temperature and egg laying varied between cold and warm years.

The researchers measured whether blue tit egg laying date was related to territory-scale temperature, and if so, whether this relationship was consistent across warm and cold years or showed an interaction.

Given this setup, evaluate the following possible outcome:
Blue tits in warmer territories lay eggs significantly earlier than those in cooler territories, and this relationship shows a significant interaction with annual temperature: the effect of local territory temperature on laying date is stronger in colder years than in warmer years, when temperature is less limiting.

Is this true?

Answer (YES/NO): NO